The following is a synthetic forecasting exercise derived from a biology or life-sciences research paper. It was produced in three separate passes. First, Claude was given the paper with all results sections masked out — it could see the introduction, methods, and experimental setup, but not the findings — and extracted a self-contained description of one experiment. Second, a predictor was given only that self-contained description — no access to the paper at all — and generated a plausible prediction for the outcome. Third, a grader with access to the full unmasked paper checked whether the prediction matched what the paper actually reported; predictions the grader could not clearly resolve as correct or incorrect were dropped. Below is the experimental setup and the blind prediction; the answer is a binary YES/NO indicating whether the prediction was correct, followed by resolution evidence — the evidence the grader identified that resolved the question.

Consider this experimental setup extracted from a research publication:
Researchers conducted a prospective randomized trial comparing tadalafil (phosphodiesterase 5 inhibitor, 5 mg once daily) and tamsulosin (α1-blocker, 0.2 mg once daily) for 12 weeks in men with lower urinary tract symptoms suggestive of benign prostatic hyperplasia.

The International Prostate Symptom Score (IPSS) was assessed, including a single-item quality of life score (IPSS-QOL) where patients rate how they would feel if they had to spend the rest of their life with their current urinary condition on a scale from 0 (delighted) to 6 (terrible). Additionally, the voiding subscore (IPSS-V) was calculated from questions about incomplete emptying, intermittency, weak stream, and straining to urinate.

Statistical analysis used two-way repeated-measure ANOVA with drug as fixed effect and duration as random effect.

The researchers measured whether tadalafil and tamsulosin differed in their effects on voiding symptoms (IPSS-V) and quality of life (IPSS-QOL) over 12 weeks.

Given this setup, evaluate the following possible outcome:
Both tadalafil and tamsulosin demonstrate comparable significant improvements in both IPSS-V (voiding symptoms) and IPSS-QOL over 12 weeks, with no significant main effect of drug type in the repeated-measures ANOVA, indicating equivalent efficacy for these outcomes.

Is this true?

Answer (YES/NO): NO